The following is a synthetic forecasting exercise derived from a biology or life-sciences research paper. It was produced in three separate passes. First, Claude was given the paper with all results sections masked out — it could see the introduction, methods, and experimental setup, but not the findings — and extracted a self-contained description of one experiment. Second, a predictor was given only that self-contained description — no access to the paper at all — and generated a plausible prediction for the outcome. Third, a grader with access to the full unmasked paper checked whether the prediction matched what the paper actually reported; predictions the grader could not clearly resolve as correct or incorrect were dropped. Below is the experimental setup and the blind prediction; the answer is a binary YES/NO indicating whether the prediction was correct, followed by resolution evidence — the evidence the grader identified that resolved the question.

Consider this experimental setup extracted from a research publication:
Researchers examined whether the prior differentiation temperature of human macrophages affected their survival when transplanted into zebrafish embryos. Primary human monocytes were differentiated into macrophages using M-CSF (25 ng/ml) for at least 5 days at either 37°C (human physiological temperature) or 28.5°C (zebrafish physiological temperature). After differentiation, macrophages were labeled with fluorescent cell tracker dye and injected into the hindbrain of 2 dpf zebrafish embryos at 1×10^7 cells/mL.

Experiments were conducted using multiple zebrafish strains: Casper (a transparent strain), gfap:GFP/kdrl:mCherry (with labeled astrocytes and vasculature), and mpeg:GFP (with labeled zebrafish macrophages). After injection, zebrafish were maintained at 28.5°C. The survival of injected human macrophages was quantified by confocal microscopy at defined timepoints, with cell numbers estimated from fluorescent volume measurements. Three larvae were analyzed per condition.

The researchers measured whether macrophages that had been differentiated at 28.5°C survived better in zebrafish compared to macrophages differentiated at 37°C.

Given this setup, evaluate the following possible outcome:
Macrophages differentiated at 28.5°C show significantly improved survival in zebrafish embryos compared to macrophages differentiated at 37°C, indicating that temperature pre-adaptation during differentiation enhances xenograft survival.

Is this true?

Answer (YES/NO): NO